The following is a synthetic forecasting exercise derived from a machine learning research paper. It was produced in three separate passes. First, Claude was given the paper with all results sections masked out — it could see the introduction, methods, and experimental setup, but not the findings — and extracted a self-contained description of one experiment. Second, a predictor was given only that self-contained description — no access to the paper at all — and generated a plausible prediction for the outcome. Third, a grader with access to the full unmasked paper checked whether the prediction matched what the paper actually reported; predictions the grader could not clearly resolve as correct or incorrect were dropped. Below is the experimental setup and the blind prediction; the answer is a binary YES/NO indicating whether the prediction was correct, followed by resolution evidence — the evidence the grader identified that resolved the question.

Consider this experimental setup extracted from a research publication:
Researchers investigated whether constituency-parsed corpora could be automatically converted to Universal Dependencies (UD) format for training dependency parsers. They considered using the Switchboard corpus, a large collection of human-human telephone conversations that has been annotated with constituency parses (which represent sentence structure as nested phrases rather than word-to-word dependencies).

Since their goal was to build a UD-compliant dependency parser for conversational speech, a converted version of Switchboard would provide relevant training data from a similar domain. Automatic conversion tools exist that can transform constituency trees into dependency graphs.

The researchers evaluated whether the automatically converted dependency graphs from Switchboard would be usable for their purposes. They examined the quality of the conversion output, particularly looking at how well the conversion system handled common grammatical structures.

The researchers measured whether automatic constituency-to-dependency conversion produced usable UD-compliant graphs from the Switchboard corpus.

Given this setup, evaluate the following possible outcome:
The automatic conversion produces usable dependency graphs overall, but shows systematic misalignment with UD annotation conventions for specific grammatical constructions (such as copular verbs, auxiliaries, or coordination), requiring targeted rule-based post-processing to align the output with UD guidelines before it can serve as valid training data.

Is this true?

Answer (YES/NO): NO